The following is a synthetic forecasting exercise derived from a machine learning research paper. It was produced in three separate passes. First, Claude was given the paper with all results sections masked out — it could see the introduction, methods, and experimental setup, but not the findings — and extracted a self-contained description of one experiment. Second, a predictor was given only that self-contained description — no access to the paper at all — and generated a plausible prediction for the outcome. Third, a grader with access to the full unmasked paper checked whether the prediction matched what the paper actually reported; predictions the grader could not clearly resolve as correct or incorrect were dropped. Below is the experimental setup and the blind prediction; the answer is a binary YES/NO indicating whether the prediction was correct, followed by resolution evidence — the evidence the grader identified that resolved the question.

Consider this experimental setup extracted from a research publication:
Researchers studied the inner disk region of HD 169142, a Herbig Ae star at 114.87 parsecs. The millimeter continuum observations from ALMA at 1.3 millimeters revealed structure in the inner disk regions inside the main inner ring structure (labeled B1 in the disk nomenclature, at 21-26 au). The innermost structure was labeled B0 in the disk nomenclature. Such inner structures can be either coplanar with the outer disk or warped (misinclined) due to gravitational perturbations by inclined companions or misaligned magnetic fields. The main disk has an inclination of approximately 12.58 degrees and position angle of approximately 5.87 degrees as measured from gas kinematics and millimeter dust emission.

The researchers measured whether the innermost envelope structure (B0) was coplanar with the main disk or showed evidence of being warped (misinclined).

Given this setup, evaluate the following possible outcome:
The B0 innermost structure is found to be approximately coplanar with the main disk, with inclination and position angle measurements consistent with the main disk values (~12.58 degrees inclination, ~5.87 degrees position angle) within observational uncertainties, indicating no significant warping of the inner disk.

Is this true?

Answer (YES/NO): NO